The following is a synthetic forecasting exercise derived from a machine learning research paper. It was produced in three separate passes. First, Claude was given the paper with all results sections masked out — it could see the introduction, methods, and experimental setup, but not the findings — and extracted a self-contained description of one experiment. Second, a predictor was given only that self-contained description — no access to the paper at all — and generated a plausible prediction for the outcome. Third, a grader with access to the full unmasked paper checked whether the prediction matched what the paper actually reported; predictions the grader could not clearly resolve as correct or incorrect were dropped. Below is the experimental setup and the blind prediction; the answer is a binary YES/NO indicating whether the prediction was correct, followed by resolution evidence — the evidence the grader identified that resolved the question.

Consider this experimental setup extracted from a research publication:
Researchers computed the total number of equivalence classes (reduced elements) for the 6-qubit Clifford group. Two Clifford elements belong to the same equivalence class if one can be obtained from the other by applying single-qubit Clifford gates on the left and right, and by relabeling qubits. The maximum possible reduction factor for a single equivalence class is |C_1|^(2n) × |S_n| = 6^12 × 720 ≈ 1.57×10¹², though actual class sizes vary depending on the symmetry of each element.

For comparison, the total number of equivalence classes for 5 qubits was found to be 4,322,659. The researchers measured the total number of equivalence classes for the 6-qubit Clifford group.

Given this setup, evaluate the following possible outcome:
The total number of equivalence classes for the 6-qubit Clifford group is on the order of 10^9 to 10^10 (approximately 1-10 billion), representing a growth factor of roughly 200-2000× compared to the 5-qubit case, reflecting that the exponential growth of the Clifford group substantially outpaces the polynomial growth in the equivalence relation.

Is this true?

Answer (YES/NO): NO